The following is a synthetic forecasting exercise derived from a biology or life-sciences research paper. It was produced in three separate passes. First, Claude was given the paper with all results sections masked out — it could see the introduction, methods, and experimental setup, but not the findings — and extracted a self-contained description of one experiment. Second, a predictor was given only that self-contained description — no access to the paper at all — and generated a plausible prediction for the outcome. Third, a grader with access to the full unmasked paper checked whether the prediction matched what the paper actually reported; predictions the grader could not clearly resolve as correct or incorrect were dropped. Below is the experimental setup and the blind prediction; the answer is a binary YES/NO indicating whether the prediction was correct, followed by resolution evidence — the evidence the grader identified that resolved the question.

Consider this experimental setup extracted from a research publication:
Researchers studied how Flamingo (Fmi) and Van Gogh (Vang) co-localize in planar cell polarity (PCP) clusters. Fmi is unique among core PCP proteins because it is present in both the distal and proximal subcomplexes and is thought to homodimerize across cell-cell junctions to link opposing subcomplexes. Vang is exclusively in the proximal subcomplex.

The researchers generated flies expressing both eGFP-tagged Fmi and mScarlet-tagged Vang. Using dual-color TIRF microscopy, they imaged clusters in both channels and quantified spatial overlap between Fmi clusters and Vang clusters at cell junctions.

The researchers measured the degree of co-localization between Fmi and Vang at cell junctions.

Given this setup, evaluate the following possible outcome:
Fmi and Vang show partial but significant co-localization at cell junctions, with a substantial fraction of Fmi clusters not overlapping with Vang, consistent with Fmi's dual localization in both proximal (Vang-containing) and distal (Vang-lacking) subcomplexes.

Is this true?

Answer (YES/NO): YES